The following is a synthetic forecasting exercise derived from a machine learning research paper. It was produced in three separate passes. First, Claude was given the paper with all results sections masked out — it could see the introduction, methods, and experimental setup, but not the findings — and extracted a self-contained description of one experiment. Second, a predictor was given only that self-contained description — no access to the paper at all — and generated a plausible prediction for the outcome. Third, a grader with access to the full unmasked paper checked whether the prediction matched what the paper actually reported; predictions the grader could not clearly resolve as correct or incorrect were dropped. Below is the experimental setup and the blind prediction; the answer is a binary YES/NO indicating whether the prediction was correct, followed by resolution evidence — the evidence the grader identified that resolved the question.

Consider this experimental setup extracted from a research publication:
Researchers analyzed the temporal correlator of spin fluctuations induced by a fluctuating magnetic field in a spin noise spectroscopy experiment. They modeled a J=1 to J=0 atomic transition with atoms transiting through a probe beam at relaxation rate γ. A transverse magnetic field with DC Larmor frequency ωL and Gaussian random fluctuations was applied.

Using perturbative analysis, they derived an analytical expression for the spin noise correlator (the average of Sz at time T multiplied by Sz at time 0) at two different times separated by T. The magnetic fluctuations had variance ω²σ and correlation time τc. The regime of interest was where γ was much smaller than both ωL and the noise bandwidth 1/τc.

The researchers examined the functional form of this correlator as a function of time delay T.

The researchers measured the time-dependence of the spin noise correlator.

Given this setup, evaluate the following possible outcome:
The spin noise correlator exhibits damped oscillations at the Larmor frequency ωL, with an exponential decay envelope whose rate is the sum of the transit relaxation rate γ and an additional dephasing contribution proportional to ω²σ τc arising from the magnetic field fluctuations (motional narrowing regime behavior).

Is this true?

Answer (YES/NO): NO